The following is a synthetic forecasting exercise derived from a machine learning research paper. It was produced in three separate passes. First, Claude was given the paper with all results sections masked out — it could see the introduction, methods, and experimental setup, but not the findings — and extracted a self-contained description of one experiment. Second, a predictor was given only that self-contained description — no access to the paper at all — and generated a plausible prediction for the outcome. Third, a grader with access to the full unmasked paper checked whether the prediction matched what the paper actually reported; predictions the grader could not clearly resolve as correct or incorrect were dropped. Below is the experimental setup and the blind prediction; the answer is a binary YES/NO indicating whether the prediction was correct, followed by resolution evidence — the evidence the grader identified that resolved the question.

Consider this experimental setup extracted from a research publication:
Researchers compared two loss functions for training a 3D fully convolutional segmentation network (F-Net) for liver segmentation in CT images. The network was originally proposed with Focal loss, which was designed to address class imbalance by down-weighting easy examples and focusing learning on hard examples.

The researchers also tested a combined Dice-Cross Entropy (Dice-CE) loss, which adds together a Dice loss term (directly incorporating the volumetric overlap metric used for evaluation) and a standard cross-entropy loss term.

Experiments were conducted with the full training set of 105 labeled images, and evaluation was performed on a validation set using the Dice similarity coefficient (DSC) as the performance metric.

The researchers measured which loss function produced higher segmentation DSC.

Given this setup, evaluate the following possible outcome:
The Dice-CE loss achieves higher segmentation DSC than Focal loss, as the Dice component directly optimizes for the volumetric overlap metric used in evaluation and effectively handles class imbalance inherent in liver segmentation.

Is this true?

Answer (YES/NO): YES